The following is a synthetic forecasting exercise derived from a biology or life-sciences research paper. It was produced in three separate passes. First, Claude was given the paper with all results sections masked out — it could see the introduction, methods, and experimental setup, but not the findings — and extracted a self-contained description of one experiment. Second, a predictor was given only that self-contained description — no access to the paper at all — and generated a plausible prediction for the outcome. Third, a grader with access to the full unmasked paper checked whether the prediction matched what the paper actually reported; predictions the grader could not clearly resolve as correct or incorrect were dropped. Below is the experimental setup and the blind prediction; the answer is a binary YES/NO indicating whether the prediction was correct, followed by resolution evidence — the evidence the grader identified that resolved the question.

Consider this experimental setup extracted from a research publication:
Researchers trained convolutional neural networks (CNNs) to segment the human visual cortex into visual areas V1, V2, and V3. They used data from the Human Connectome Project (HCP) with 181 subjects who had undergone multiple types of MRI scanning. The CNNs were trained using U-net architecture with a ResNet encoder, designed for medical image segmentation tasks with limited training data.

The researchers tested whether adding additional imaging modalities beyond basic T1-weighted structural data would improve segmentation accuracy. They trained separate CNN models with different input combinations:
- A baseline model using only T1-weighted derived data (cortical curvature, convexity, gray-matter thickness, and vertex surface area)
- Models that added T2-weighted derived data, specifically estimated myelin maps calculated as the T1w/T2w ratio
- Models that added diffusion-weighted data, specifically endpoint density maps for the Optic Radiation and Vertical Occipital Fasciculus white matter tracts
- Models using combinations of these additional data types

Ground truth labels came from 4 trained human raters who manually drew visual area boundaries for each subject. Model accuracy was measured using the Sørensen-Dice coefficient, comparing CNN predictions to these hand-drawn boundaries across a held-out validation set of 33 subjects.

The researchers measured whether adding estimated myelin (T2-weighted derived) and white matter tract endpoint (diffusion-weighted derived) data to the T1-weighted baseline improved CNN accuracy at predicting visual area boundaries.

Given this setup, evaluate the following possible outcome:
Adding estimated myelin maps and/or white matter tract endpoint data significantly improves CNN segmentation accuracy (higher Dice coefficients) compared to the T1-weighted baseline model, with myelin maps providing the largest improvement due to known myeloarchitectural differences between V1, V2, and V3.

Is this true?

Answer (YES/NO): NO